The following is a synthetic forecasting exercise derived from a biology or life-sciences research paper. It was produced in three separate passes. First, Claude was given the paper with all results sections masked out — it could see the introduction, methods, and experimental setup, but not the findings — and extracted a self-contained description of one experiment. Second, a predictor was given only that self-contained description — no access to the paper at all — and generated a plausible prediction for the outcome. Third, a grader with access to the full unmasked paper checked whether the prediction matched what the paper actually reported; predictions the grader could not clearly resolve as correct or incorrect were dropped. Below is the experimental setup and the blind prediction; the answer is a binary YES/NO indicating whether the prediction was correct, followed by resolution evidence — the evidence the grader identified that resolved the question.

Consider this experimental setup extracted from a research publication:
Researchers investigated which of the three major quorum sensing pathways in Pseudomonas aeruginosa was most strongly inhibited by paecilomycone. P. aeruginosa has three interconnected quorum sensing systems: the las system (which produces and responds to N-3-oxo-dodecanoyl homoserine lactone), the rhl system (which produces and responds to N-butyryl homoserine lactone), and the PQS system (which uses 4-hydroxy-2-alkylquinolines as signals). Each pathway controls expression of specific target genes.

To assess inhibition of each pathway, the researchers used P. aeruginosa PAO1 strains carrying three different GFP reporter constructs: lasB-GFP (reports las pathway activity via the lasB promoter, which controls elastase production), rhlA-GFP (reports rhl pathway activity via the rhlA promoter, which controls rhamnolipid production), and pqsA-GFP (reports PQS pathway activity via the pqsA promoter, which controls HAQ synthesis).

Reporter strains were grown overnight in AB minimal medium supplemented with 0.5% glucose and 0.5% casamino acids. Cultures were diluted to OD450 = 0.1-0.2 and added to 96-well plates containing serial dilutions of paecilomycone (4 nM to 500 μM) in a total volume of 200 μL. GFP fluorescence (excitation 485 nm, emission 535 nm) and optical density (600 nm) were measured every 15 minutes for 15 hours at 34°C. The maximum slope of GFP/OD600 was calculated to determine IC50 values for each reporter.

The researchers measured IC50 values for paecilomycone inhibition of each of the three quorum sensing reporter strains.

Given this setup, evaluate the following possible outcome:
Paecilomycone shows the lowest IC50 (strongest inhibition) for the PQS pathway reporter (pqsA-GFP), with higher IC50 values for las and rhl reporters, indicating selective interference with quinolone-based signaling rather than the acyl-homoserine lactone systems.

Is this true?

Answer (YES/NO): YES